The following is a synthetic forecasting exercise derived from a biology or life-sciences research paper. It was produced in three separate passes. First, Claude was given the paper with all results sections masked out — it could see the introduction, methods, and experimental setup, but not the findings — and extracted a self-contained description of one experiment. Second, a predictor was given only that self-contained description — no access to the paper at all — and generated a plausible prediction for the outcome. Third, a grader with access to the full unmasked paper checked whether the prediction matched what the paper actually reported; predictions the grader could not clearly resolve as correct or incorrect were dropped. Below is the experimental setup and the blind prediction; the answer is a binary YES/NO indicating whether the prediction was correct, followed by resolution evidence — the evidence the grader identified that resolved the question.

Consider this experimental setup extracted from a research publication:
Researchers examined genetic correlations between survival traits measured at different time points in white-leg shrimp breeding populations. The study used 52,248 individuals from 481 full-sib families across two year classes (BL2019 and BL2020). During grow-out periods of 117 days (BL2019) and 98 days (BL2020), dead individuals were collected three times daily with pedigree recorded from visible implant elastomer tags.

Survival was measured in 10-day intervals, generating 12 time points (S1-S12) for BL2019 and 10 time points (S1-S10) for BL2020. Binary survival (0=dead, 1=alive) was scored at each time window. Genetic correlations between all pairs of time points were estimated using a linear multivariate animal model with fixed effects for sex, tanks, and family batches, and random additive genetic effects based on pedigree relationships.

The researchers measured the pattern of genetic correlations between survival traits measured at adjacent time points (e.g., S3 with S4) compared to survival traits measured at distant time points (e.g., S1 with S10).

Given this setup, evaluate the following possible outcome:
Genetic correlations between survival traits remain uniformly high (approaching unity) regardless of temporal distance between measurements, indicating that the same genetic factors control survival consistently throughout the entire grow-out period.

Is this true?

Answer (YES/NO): NO